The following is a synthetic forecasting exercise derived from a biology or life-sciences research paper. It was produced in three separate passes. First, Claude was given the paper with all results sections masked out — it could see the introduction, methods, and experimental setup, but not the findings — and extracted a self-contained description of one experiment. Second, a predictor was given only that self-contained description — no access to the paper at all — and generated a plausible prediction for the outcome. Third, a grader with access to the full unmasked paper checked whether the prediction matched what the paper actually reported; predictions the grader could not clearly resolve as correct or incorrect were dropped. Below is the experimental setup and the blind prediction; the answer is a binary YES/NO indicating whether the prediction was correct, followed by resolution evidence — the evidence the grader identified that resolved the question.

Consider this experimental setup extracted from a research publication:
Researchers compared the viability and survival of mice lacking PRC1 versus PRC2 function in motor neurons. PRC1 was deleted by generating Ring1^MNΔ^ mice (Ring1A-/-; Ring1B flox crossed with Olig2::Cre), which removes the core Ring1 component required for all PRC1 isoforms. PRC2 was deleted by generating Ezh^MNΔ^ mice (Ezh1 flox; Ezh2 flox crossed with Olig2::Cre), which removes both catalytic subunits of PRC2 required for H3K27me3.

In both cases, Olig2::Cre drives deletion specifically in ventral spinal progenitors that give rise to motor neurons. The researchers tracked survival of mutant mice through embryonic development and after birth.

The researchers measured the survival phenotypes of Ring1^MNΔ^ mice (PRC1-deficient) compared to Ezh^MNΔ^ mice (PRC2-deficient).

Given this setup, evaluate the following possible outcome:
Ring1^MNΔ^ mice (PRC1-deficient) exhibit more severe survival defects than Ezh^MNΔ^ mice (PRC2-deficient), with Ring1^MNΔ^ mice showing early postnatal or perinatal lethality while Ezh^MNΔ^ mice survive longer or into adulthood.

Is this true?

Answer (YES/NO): YES